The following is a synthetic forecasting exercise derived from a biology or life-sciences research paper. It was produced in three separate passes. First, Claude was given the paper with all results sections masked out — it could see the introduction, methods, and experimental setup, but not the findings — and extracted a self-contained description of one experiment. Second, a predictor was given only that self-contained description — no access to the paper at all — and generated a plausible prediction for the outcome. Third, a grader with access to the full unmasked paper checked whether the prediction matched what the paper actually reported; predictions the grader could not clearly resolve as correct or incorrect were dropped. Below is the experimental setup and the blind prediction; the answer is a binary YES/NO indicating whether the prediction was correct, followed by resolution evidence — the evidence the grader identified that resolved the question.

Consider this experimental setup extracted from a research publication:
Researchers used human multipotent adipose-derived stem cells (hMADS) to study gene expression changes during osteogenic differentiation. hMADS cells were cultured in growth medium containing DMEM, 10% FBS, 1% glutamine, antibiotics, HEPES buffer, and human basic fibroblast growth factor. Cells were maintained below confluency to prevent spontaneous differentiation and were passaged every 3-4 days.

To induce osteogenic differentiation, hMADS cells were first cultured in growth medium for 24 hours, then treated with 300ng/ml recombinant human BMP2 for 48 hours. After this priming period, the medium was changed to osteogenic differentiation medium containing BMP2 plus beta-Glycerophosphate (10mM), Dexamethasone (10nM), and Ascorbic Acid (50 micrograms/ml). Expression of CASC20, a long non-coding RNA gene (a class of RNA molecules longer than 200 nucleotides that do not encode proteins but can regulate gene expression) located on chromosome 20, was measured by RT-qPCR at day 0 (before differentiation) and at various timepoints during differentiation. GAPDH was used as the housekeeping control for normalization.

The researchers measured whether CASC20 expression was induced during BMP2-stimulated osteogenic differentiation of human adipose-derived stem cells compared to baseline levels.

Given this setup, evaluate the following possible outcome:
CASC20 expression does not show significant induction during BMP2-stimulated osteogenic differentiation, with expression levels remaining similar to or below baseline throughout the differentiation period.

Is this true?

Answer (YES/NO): NO